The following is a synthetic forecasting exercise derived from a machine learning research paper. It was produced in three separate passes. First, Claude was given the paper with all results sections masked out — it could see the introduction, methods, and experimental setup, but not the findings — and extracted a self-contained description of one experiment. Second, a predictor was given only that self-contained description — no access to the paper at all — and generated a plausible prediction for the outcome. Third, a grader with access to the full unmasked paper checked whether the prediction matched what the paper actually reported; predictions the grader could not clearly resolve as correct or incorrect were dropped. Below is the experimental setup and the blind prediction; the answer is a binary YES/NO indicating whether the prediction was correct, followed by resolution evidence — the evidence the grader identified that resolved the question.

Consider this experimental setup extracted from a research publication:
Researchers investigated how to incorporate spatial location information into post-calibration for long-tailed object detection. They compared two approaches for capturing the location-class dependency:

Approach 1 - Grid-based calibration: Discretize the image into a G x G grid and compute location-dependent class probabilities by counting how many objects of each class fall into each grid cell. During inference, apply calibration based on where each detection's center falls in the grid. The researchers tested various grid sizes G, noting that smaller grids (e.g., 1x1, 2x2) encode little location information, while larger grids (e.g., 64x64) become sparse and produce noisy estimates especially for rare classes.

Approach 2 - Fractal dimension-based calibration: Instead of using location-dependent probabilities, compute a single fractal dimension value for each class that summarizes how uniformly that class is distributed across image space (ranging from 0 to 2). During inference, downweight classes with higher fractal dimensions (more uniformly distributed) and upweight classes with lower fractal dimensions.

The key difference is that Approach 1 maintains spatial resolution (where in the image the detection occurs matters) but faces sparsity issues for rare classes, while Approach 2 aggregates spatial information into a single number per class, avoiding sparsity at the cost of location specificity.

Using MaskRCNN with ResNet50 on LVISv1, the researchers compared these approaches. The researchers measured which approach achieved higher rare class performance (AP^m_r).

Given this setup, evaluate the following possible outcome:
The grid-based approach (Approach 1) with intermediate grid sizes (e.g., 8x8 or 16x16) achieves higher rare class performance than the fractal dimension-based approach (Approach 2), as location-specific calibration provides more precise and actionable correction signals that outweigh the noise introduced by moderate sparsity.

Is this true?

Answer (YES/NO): NO